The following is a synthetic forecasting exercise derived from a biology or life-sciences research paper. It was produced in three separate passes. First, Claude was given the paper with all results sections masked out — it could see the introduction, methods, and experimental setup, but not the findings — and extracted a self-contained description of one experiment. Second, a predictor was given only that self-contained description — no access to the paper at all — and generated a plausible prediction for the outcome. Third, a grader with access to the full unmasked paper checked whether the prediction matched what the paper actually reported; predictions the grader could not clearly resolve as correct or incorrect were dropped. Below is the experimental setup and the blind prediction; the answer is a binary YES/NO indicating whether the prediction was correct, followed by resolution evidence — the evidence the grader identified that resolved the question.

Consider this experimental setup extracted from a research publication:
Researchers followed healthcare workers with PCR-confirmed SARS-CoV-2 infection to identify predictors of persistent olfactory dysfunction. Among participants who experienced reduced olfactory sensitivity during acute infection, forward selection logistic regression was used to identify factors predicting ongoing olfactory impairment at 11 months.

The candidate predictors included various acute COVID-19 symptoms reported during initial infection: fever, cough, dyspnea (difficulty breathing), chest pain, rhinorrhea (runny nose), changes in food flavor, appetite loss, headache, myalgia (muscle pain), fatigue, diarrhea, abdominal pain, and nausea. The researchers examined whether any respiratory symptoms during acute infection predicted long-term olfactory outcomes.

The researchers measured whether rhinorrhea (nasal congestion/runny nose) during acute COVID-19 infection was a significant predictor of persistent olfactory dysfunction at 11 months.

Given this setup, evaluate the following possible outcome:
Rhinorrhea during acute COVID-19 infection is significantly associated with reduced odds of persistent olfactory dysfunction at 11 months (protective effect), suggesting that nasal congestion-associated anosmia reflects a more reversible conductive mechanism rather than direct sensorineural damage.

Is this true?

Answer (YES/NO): NO